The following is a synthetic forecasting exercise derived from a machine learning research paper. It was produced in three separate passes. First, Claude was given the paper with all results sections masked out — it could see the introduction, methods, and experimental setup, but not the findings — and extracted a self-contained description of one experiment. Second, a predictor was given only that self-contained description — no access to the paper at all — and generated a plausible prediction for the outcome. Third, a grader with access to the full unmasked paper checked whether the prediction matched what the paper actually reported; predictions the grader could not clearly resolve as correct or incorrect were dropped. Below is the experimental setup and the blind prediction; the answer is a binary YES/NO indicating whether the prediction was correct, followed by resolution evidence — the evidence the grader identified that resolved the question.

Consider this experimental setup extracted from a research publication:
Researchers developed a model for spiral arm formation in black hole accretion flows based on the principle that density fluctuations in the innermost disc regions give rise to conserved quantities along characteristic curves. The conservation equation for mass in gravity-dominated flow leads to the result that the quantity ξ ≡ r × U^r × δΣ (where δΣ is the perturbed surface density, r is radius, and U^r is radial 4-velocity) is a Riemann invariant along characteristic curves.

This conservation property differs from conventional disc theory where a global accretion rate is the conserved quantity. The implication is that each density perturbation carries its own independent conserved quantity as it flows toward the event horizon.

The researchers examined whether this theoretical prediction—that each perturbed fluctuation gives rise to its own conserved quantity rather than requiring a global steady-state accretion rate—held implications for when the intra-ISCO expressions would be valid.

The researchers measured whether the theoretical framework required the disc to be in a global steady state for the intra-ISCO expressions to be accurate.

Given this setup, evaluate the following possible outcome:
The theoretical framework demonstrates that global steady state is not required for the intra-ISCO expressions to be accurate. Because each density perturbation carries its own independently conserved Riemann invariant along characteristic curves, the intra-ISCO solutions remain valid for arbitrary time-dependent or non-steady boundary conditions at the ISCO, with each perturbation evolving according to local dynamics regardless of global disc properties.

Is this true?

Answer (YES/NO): NO